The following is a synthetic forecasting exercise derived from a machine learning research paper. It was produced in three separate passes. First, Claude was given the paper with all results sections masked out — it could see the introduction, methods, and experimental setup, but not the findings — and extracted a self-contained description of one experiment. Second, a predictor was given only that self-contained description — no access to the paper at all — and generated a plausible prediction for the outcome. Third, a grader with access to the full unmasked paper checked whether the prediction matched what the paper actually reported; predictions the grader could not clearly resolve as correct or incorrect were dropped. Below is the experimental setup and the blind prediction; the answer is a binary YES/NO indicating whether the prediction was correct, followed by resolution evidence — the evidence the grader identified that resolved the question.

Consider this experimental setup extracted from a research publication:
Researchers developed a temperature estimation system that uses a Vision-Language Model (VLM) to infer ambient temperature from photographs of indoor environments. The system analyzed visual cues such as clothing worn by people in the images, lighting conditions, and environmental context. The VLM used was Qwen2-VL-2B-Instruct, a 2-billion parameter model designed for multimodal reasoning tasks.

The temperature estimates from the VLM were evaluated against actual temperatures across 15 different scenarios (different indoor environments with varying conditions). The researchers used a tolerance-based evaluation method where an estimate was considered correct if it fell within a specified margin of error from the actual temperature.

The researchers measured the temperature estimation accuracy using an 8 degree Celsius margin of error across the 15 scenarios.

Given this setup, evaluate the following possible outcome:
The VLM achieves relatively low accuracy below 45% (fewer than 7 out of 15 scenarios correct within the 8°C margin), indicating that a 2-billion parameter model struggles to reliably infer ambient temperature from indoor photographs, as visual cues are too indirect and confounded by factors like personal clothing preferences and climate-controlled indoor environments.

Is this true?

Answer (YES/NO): NO